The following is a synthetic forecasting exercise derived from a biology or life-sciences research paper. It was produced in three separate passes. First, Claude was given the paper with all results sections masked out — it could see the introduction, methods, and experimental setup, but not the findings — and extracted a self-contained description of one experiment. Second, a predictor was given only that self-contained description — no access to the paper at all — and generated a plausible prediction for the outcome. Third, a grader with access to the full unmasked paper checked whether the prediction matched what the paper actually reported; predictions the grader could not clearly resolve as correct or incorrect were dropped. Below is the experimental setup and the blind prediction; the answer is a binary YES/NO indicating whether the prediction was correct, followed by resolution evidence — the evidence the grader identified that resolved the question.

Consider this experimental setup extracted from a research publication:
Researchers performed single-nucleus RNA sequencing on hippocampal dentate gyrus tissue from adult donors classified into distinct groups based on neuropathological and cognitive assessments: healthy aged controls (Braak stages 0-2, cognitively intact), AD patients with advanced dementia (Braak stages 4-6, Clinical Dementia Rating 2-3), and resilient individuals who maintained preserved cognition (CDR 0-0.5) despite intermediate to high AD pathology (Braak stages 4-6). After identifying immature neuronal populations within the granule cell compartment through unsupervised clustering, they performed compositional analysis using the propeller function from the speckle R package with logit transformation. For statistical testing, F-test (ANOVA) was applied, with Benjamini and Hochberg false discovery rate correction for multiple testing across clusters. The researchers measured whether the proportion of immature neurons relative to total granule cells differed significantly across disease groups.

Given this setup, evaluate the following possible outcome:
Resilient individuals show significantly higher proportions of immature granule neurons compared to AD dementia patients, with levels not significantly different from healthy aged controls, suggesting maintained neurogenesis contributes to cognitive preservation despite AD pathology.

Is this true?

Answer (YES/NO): NO